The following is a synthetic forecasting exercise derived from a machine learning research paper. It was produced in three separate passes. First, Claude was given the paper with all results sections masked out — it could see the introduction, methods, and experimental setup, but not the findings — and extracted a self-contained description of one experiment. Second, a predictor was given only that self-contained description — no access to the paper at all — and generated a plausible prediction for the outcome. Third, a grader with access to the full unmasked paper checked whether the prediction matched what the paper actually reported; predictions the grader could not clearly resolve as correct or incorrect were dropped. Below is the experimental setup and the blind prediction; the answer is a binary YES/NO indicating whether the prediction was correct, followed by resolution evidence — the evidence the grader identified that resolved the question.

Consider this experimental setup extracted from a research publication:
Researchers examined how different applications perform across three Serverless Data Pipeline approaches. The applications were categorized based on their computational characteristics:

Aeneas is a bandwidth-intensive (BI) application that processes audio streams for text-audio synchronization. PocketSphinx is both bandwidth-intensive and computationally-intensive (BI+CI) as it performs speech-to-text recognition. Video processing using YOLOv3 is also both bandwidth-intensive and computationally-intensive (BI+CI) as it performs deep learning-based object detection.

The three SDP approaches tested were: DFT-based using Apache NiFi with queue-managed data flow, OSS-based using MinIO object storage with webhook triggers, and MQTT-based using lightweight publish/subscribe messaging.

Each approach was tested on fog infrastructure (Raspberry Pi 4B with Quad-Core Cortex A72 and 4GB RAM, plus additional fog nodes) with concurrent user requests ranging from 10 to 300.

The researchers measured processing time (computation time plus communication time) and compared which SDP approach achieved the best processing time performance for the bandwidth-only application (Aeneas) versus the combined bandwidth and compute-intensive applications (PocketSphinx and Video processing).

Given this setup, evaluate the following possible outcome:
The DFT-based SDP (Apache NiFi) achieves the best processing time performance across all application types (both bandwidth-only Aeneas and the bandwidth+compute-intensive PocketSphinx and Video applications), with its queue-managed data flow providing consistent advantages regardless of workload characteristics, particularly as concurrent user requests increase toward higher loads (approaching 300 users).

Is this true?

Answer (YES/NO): NO